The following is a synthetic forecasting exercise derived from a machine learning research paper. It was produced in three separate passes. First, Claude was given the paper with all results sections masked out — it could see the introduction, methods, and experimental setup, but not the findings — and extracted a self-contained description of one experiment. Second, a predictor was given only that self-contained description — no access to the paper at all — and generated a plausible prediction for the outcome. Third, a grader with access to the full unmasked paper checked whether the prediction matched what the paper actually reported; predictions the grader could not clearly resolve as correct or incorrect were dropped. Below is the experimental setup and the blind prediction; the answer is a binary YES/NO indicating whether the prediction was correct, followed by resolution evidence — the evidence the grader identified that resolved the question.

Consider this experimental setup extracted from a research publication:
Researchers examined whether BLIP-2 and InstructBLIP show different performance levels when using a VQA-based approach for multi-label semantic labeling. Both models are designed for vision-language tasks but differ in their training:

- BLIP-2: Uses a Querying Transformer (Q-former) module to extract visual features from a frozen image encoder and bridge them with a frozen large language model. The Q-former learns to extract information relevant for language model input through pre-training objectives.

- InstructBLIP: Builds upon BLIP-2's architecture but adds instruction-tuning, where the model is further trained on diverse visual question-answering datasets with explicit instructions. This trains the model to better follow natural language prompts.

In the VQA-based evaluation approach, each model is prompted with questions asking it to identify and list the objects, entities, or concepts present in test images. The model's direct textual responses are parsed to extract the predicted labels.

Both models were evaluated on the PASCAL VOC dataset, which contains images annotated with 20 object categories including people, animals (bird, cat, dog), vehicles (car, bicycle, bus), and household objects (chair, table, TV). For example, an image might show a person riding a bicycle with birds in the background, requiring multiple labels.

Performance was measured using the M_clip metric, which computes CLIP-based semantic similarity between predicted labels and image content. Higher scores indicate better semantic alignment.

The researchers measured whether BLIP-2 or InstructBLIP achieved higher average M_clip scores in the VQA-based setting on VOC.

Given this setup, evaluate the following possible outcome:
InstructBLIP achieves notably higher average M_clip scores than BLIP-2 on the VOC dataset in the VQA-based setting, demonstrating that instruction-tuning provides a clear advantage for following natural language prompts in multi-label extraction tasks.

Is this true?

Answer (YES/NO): NO